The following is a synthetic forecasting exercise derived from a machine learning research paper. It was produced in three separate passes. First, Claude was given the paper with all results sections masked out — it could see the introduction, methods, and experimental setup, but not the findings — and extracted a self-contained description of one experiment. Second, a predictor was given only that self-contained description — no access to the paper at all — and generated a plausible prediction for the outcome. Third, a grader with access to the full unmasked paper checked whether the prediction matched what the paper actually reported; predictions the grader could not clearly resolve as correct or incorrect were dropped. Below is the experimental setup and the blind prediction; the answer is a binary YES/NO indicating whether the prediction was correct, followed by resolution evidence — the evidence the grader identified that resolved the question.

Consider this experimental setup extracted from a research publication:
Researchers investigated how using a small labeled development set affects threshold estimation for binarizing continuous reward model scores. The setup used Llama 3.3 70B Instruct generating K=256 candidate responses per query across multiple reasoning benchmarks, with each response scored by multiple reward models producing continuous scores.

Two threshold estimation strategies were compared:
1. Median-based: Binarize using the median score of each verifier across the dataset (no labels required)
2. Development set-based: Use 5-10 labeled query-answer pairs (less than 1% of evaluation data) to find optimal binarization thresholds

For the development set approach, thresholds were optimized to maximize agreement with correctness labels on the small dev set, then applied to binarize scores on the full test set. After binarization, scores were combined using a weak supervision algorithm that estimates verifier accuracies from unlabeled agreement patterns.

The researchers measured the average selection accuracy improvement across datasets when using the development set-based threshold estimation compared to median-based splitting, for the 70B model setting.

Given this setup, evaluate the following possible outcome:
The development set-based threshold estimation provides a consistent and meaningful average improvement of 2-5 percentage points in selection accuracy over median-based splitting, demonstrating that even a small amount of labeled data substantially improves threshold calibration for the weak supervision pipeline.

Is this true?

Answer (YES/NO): NO